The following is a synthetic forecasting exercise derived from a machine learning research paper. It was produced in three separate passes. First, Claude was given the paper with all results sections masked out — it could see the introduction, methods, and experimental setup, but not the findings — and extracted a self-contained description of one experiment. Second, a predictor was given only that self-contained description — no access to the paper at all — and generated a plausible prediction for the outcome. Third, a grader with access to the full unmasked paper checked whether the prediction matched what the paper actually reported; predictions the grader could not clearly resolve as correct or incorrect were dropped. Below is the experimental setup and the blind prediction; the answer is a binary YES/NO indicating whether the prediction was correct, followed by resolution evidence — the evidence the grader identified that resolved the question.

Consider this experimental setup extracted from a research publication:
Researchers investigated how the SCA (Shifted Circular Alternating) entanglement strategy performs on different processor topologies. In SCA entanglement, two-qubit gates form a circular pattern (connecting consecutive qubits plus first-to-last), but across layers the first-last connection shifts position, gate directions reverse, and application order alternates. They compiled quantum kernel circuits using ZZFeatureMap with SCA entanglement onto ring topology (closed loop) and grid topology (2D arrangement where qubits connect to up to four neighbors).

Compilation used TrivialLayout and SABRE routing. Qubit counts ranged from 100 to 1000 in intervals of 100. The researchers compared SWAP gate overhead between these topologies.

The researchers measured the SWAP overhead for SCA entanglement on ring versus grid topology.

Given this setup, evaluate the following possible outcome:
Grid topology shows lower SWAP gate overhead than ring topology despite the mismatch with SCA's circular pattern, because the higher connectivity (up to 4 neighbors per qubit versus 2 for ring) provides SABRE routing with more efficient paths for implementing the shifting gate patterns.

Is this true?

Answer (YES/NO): NO